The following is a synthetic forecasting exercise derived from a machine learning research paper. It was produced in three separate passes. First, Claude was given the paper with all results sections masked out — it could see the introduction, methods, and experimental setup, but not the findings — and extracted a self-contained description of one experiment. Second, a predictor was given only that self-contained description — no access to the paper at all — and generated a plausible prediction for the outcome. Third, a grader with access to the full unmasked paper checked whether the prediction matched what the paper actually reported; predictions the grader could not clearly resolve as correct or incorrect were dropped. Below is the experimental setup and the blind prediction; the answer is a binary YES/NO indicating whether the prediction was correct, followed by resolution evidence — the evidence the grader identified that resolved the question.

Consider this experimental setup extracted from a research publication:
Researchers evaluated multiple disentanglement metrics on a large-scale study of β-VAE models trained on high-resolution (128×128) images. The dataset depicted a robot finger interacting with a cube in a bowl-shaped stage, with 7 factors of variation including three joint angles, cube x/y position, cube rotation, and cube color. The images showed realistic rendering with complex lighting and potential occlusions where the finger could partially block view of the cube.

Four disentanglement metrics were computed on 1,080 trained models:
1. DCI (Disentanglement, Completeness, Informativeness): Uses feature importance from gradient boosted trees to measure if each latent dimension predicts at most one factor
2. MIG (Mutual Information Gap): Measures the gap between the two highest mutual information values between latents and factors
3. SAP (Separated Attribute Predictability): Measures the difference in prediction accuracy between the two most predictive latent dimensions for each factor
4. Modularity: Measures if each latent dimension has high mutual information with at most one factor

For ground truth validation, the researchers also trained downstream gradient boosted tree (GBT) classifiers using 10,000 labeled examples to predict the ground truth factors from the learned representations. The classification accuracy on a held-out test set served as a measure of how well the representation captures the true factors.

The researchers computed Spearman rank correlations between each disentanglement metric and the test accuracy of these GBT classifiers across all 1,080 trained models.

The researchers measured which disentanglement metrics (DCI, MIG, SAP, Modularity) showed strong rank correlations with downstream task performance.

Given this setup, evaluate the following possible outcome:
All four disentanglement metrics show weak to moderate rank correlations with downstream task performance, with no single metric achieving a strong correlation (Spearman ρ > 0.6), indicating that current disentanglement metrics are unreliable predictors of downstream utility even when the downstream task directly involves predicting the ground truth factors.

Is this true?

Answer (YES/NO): NO